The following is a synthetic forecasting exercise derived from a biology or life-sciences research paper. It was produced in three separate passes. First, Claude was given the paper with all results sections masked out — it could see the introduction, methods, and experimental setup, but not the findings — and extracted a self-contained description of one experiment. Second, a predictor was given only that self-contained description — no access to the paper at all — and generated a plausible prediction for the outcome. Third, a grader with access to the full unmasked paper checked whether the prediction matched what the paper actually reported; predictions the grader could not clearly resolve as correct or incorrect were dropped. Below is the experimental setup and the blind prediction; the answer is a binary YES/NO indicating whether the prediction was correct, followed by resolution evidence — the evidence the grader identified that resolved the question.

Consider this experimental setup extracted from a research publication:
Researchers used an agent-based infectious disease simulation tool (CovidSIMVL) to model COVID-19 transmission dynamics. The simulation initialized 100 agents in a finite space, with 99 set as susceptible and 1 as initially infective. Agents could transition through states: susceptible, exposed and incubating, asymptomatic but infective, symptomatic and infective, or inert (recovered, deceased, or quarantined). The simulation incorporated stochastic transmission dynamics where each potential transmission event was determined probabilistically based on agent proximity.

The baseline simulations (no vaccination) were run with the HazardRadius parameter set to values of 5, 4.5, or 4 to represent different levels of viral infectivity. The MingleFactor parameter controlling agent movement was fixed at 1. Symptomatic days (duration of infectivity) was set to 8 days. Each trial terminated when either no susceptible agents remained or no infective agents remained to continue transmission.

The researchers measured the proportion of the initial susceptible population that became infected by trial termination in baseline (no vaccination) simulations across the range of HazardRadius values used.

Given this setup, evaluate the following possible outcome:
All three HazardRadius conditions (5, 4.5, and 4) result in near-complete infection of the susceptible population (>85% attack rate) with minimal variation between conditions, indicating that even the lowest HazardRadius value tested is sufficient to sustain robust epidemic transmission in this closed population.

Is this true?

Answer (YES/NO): NO